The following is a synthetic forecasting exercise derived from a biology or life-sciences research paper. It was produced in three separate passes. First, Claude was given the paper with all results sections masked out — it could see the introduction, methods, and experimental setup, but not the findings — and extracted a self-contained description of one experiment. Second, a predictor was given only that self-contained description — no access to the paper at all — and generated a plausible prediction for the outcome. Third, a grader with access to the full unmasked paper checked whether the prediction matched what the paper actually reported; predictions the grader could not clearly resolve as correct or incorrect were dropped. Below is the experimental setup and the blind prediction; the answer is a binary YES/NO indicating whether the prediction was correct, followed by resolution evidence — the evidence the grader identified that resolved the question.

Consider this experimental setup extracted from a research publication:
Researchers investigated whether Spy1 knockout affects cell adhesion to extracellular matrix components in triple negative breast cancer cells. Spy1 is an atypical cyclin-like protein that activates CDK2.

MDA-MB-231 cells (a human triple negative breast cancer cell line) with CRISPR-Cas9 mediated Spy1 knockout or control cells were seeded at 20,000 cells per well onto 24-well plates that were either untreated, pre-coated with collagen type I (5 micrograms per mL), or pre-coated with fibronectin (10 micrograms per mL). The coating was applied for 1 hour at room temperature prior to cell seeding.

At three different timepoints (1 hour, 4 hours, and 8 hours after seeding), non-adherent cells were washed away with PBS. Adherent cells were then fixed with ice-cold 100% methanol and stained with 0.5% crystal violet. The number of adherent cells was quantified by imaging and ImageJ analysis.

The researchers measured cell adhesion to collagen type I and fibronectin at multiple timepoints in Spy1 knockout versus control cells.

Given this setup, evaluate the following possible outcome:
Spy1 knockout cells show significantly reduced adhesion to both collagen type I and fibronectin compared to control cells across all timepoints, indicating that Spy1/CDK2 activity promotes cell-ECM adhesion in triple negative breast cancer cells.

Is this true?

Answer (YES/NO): YES